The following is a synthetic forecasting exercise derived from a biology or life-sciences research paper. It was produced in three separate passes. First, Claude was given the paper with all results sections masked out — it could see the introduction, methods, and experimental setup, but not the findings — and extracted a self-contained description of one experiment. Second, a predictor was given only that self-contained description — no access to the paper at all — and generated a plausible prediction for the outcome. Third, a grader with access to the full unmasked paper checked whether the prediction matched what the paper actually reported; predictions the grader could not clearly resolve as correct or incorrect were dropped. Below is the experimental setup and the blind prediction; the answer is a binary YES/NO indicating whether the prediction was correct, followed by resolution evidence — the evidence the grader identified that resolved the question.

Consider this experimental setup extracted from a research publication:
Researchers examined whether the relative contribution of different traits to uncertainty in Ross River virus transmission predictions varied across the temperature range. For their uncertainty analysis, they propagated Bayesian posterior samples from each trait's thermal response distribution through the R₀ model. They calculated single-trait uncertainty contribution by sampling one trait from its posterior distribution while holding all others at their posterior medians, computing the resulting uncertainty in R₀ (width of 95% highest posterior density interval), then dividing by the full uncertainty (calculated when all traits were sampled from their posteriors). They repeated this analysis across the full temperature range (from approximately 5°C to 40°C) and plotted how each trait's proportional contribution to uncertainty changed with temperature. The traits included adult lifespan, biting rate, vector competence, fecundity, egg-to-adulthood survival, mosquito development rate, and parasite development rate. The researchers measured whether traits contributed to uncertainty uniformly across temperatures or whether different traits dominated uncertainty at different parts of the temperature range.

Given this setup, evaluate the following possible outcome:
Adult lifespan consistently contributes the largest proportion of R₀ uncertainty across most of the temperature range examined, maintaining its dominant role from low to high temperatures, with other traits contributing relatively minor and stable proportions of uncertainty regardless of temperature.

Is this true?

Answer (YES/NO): NO